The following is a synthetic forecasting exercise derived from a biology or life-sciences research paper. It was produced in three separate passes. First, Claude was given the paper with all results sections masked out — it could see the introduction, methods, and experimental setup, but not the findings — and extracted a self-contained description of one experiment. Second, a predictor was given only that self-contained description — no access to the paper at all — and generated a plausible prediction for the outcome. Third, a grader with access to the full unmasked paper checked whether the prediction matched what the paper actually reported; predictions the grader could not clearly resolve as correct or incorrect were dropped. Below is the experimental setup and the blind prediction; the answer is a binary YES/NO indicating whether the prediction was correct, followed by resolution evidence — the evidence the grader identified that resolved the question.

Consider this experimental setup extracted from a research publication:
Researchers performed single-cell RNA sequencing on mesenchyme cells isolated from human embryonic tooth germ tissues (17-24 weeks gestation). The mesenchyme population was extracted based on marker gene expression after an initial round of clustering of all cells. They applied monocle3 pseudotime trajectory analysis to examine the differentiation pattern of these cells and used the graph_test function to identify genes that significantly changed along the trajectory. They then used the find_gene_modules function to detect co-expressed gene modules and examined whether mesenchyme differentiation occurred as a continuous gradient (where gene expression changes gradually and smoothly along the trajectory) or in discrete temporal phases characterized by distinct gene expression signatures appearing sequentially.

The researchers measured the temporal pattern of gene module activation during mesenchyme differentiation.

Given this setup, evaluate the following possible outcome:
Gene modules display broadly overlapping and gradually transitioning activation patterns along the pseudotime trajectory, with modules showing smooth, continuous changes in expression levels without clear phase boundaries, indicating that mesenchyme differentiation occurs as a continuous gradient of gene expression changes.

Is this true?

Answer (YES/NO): NO